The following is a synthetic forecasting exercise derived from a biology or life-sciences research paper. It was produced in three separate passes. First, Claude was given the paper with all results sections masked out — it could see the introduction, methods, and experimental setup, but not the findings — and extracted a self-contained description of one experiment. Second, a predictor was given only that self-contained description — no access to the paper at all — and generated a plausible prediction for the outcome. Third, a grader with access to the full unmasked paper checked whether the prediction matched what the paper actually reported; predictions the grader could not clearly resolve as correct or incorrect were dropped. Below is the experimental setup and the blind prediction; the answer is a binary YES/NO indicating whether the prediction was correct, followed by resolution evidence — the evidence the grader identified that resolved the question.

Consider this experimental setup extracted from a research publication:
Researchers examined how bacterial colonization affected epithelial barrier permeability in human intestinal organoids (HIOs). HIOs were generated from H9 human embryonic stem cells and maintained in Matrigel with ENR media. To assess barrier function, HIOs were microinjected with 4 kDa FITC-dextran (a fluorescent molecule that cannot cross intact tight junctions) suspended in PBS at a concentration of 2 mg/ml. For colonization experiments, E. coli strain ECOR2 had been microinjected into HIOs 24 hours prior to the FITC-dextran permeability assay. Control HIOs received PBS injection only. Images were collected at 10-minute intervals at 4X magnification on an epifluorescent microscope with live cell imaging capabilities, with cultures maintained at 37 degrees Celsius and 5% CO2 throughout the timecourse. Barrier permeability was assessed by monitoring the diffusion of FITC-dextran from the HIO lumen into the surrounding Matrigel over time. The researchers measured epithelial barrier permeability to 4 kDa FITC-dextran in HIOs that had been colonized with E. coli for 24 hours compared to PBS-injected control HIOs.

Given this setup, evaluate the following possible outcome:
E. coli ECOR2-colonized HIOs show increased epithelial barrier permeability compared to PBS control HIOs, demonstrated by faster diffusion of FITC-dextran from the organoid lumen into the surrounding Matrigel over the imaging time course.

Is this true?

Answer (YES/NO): NO